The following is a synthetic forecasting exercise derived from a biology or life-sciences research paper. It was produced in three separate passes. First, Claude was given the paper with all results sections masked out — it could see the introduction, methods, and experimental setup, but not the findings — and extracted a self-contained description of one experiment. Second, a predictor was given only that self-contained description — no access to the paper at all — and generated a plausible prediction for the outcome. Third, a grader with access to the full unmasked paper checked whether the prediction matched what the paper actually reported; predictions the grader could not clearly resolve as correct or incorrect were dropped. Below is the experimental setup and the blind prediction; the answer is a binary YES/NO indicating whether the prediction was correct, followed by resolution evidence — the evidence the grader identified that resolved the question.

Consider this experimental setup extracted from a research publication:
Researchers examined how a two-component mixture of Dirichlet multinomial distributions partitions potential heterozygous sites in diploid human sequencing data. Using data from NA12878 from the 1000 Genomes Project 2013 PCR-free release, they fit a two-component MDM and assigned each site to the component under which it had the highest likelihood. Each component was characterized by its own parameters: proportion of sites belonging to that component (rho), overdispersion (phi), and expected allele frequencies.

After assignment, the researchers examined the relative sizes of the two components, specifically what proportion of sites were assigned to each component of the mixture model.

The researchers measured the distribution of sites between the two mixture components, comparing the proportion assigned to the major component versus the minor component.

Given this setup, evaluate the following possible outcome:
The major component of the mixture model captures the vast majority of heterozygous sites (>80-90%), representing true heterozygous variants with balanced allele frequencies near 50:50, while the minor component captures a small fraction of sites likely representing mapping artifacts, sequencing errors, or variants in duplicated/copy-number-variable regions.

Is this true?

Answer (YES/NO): NO